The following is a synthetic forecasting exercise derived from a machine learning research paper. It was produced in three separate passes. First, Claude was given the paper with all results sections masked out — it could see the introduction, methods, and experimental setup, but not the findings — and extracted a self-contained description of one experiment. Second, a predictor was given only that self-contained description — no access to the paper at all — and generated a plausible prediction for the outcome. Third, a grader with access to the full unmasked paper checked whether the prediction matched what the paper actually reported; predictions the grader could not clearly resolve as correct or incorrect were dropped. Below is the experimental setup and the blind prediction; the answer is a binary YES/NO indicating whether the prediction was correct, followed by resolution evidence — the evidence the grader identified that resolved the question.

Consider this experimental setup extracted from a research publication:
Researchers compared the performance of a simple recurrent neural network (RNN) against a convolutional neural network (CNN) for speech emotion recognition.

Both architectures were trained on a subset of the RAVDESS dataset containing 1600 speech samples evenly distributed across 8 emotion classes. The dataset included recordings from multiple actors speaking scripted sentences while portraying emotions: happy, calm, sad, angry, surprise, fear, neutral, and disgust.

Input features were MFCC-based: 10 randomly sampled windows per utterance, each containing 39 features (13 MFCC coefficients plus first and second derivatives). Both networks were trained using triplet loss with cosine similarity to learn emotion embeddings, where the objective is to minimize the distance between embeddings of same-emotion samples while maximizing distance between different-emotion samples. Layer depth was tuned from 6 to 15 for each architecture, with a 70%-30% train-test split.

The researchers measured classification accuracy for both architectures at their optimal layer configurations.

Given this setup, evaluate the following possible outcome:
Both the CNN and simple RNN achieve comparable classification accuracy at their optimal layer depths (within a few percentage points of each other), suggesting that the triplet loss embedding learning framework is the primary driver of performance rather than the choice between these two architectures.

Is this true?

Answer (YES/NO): YES